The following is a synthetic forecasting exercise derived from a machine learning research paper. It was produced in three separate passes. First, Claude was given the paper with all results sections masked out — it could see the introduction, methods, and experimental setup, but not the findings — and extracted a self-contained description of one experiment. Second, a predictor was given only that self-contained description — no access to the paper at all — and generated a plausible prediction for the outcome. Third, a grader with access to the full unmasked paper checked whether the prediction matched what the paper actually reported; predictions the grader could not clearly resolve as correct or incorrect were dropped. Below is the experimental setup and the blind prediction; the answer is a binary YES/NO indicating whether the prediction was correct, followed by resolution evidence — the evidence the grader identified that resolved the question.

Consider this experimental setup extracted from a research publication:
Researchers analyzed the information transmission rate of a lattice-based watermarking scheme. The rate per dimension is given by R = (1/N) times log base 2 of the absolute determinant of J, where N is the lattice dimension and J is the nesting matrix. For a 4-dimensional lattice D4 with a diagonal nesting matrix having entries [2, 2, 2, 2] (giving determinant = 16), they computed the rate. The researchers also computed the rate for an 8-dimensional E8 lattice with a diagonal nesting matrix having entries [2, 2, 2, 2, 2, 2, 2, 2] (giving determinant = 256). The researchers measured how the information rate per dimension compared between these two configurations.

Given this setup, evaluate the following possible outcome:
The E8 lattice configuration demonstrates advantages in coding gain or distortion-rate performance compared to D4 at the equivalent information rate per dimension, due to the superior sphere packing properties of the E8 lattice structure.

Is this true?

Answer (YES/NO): YES